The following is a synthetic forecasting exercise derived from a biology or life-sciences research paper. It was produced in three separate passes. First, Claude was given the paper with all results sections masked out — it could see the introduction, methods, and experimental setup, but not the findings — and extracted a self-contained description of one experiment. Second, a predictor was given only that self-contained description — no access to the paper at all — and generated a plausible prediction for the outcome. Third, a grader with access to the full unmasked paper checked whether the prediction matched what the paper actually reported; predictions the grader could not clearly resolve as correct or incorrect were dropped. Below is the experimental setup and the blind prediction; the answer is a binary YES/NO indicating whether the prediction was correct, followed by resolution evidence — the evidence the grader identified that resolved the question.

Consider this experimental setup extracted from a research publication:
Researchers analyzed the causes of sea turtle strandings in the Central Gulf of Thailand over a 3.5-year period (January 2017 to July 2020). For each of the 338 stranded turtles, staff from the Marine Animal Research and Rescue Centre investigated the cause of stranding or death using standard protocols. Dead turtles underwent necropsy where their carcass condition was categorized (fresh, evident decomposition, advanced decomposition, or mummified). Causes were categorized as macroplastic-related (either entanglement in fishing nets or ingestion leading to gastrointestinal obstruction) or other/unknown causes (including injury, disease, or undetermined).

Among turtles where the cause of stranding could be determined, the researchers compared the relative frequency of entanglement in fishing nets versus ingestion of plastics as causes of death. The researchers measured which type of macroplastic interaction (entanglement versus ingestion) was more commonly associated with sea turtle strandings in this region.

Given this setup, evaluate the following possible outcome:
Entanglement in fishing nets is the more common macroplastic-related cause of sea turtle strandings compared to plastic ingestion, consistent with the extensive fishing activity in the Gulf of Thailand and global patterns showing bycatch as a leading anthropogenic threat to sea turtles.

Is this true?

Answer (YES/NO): YES